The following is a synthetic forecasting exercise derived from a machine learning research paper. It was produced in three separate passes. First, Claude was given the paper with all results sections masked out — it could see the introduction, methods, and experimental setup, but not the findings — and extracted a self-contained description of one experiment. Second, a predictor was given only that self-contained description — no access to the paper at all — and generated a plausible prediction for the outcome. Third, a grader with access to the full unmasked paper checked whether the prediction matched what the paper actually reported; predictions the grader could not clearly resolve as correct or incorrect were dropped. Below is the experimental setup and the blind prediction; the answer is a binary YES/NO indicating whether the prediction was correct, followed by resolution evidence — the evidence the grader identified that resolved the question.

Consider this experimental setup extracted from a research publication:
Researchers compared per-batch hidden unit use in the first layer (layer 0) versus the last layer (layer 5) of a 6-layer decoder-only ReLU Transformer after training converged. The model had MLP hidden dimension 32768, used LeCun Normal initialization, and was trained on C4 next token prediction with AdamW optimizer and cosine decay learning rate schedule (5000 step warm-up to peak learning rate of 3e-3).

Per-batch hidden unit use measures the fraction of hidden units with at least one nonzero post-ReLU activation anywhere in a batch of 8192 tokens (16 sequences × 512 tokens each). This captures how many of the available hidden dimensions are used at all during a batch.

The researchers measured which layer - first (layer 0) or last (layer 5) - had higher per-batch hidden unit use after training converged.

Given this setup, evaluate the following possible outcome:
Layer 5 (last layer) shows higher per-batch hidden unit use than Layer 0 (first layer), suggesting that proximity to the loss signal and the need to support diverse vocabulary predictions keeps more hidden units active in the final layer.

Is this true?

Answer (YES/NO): YES